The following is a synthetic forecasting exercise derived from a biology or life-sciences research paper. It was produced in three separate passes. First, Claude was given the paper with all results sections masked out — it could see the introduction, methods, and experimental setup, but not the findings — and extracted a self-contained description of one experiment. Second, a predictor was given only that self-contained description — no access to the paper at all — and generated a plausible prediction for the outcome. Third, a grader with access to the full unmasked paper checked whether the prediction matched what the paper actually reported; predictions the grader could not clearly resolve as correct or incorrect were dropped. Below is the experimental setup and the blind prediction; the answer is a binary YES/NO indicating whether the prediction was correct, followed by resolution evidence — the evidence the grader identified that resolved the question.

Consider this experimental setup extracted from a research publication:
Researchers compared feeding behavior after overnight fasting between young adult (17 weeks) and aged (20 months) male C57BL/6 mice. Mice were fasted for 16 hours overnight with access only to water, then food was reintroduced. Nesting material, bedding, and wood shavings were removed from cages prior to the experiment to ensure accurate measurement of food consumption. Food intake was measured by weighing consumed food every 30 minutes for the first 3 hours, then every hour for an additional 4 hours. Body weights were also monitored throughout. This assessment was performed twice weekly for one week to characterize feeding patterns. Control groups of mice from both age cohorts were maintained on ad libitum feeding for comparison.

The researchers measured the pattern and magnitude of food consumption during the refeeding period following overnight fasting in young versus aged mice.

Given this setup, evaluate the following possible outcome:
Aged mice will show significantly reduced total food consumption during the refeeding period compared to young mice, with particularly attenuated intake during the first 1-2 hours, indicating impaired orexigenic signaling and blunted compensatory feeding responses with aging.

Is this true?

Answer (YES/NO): NO